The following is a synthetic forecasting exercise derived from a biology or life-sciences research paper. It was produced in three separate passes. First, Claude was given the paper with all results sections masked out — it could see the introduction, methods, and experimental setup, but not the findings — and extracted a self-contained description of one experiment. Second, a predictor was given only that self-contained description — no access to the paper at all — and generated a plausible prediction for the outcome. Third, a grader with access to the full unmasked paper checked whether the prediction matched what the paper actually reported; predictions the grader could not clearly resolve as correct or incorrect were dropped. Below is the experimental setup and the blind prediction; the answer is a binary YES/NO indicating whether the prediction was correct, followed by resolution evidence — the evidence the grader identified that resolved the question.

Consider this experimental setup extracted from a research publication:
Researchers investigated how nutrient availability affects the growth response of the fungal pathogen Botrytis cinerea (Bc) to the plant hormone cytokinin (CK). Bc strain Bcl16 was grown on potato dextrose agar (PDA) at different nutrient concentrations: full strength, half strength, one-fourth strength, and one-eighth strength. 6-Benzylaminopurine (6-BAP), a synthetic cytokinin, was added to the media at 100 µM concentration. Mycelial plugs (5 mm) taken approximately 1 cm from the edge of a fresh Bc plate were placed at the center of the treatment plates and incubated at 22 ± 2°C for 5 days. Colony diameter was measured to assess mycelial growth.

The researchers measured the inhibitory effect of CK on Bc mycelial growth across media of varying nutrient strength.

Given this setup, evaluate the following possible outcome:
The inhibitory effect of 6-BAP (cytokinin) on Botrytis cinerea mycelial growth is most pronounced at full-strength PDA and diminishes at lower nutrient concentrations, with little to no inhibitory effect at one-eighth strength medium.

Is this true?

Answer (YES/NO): YES